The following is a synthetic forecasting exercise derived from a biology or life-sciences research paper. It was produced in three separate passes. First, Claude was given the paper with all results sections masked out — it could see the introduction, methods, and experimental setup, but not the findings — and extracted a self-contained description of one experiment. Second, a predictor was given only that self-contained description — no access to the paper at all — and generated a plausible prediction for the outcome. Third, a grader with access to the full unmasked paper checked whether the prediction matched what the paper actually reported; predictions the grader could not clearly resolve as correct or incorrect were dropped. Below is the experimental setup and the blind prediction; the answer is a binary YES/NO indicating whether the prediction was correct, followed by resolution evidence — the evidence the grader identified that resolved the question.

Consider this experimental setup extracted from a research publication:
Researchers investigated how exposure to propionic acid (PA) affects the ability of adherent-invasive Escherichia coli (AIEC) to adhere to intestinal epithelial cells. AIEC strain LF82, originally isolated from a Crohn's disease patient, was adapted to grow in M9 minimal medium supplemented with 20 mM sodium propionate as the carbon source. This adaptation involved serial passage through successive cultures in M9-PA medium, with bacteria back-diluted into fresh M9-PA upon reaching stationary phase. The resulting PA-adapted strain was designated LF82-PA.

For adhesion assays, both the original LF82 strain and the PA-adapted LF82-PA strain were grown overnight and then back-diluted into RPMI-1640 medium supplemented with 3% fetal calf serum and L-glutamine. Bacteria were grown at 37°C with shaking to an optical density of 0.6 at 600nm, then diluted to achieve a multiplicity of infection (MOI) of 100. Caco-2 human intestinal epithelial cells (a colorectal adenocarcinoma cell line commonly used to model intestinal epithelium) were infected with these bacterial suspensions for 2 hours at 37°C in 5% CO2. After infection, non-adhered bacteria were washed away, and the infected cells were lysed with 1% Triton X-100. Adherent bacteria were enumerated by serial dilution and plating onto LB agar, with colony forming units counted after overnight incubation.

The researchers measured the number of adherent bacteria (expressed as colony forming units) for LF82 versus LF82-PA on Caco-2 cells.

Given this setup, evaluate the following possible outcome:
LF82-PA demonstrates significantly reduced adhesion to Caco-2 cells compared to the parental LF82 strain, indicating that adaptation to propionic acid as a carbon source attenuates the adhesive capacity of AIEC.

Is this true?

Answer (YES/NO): NO